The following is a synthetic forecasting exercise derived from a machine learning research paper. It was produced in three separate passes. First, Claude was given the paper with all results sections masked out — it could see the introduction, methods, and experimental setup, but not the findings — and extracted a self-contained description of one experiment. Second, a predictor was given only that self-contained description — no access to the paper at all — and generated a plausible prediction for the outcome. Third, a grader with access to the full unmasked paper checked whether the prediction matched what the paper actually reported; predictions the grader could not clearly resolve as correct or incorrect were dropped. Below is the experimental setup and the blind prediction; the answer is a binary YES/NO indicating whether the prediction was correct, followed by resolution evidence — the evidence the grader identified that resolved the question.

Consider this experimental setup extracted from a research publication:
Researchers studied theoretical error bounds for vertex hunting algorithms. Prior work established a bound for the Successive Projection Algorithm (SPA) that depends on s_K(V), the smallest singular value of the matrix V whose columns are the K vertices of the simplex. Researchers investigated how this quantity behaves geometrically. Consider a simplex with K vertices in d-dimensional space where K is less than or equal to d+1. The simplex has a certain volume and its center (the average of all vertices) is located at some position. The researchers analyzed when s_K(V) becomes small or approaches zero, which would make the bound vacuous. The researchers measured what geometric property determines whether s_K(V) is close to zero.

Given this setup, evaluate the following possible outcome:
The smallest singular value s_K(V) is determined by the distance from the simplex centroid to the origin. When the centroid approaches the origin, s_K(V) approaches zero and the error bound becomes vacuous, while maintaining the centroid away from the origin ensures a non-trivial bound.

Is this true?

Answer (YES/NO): YES